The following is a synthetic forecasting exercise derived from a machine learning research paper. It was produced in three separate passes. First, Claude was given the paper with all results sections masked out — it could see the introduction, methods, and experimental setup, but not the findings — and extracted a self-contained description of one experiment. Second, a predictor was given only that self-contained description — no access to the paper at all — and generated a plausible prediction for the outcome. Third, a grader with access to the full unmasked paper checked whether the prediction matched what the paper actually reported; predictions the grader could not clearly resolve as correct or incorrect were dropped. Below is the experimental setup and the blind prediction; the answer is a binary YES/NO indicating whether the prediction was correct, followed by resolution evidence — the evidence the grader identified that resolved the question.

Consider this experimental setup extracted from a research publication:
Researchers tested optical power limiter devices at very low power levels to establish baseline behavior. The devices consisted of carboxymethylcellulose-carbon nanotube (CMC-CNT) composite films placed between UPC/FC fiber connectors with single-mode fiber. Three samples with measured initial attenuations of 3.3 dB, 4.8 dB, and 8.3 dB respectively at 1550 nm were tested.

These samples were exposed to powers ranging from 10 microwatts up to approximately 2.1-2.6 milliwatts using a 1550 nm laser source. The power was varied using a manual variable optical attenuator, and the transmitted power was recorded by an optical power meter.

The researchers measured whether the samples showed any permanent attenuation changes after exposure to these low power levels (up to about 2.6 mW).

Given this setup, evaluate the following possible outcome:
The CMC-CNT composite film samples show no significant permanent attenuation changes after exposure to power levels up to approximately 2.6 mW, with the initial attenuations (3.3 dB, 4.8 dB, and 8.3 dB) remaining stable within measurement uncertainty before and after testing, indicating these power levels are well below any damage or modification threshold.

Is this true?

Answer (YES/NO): YES